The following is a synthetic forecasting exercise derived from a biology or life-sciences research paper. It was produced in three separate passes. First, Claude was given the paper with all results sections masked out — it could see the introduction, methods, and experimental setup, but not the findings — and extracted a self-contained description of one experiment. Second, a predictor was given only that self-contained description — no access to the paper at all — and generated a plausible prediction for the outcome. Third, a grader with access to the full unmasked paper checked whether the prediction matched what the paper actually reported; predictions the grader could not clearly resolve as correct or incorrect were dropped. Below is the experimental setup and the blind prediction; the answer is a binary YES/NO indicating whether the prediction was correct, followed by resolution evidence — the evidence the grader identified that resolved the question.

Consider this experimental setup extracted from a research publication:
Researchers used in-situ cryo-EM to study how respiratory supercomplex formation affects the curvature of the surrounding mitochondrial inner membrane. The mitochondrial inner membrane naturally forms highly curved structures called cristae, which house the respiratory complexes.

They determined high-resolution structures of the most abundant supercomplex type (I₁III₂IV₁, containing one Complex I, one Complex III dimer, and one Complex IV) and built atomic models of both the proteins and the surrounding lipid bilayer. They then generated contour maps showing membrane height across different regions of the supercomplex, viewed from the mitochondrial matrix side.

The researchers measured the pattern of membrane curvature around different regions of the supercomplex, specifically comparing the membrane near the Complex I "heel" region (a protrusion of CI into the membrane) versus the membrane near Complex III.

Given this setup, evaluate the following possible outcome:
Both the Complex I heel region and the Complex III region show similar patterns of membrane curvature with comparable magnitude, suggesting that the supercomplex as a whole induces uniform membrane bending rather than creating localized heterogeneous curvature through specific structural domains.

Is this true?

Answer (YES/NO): NO